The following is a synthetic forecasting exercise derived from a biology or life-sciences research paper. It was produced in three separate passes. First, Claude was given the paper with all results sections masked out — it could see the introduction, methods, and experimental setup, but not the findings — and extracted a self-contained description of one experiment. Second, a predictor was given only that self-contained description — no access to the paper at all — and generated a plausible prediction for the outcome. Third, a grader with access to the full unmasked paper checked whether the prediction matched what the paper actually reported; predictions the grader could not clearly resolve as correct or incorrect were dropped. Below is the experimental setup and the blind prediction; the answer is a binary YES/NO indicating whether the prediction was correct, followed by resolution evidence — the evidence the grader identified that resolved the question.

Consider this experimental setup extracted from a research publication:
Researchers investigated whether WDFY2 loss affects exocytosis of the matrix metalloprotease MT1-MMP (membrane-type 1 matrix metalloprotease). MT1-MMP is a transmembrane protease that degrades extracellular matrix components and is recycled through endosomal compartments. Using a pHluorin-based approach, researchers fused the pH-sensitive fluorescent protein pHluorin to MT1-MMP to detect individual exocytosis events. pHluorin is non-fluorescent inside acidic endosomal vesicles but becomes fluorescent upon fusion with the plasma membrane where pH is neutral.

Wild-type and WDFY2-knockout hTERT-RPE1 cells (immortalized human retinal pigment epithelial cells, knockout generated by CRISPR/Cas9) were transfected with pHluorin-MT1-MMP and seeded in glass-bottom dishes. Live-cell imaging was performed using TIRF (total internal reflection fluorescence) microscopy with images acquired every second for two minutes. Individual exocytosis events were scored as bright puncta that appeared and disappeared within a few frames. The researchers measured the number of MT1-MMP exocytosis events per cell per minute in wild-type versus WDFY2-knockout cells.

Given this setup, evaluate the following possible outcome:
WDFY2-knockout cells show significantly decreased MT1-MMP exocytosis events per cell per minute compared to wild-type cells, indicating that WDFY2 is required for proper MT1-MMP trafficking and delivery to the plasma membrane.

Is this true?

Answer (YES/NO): NO